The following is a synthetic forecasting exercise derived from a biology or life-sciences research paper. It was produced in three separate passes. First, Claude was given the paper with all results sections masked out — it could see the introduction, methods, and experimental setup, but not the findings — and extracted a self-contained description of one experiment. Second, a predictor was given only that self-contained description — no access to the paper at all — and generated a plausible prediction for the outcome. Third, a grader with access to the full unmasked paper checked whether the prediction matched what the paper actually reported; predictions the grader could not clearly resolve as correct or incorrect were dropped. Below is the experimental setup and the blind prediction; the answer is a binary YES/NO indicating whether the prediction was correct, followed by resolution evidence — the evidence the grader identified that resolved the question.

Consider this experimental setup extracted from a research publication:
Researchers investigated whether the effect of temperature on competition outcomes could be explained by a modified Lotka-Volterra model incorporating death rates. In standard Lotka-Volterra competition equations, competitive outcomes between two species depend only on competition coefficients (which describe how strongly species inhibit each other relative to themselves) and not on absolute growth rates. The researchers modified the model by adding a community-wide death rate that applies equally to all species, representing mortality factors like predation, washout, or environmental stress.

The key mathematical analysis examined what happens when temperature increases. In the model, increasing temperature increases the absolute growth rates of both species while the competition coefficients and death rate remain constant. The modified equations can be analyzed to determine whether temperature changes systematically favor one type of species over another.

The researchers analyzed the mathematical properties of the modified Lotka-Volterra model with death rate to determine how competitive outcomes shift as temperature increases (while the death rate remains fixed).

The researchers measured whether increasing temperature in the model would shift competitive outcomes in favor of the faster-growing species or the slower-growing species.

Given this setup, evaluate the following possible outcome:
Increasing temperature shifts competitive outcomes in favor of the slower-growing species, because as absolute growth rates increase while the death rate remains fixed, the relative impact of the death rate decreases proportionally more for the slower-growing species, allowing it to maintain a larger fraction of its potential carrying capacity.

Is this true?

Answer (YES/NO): YES